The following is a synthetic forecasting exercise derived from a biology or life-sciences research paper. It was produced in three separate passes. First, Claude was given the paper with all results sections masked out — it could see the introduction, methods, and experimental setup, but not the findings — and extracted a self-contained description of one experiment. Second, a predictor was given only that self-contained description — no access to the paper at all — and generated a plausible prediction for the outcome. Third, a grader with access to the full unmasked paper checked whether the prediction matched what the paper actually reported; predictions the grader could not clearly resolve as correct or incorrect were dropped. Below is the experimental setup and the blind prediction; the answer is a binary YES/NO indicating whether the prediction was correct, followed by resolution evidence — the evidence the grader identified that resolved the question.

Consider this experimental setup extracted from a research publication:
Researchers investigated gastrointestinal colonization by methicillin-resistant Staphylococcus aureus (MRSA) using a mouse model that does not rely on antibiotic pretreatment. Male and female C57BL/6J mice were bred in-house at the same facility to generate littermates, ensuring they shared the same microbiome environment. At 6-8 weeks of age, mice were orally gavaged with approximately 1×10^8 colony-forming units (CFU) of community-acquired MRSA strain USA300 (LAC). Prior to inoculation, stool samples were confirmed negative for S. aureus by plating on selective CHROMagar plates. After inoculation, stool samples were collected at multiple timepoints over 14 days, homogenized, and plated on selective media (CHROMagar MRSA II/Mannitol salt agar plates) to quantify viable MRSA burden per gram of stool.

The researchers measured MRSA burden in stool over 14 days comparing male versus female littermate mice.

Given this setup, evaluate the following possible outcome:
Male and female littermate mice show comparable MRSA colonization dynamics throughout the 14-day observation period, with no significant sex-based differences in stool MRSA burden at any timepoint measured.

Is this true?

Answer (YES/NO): NO